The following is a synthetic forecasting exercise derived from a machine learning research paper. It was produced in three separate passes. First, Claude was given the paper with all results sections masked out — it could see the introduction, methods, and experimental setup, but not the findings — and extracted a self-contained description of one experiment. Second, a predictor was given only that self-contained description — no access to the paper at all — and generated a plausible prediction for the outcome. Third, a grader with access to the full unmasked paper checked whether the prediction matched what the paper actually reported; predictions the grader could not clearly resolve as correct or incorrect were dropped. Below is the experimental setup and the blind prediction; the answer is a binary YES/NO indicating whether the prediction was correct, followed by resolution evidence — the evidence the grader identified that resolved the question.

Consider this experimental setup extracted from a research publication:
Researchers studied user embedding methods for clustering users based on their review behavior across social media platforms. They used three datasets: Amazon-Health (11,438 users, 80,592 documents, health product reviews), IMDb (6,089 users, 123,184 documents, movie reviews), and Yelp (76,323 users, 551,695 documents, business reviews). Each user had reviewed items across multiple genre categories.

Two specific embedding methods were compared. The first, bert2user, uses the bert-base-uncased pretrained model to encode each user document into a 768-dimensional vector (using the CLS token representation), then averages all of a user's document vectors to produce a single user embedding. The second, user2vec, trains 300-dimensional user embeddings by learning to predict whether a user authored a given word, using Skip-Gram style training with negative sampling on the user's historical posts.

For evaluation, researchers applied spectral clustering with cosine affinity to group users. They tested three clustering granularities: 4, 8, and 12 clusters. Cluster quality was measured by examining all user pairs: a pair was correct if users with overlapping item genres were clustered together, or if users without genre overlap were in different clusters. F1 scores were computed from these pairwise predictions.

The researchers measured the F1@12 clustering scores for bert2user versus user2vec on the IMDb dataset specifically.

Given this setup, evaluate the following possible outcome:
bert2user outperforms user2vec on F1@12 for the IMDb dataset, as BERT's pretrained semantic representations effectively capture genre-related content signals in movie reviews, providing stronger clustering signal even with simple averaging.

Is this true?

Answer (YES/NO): YES